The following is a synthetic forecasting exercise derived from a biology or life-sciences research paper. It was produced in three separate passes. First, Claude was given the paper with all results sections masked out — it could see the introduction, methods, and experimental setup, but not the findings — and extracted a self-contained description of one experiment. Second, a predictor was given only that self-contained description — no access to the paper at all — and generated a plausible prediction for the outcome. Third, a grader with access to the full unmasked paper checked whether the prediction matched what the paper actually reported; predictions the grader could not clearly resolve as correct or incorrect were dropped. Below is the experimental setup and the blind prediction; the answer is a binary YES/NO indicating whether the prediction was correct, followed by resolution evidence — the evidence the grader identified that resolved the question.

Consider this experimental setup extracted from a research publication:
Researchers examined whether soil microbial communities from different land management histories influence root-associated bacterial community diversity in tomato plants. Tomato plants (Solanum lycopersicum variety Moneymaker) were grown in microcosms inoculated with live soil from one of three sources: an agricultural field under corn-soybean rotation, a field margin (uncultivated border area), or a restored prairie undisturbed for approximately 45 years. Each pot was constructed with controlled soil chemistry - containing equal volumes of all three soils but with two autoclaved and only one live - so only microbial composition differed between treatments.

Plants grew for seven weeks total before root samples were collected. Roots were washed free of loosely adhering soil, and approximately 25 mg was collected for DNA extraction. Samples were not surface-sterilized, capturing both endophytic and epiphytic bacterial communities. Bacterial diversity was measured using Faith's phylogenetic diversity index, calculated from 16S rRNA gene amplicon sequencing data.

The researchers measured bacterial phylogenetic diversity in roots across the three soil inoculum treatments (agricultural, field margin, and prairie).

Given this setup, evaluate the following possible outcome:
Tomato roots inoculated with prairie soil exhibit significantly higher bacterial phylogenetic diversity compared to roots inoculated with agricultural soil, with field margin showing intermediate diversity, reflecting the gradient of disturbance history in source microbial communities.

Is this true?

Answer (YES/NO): NO